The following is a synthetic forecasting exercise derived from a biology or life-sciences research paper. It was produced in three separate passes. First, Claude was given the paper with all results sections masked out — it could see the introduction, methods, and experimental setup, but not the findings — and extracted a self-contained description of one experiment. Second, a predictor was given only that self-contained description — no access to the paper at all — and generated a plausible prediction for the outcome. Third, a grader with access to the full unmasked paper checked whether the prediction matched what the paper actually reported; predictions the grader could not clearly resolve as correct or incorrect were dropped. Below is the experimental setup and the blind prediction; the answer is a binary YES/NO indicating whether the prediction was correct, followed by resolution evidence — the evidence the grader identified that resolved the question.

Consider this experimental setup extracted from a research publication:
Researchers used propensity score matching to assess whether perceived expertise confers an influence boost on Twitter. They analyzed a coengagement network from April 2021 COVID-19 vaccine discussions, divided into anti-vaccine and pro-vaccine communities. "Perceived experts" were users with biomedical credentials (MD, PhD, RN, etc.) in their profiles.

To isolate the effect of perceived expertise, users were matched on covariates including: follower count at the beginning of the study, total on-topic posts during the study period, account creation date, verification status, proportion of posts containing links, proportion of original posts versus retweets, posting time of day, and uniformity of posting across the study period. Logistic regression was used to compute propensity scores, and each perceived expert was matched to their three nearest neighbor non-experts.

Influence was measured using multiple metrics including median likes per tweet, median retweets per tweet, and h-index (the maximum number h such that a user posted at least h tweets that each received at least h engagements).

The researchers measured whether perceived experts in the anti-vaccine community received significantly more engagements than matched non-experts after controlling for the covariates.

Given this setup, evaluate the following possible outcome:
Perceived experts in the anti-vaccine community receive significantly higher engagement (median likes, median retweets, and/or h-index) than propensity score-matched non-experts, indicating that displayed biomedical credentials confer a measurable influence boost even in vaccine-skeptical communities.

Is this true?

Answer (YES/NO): YES